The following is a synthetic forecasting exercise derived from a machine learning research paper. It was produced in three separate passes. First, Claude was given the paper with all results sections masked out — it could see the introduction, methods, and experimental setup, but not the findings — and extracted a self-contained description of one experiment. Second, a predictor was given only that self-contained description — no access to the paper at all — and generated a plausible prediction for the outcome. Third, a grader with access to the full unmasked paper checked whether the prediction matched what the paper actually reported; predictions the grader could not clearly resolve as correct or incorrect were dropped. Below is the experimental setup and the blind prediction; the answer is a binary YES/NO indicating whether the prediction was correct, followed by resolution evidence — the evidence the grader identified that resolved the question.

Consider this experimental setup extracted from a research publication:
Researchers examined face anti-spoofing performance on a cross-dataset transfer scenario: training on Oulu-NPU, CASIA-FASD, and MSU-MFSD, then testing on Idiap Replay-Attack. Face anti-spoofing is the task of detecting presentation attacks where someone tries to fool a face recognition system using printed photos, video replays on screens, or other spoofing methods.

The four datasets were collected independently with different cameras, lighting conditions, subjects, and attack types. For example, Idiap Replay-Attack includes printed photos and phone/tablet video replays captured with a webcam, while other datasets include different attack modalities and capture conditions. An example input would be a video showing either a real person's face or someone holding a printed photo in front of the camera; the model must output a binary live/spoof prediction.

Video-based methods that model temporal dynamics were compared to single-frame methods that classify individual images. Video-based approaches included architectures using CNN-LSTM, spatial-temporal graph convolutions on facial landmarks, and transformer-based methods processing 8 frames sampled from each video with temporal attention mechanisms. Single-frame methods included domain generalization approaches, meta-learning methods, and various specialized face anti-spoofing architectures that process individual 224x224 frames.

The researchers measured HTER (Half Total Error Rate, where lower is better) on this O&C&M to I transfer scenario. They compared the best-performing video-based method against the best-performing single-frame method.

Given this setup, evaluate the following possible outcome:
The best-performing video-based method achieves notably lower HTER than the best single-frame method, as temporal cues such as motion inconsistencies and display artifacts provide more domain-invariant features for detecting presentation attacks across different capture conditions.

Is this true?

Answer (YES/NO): NO